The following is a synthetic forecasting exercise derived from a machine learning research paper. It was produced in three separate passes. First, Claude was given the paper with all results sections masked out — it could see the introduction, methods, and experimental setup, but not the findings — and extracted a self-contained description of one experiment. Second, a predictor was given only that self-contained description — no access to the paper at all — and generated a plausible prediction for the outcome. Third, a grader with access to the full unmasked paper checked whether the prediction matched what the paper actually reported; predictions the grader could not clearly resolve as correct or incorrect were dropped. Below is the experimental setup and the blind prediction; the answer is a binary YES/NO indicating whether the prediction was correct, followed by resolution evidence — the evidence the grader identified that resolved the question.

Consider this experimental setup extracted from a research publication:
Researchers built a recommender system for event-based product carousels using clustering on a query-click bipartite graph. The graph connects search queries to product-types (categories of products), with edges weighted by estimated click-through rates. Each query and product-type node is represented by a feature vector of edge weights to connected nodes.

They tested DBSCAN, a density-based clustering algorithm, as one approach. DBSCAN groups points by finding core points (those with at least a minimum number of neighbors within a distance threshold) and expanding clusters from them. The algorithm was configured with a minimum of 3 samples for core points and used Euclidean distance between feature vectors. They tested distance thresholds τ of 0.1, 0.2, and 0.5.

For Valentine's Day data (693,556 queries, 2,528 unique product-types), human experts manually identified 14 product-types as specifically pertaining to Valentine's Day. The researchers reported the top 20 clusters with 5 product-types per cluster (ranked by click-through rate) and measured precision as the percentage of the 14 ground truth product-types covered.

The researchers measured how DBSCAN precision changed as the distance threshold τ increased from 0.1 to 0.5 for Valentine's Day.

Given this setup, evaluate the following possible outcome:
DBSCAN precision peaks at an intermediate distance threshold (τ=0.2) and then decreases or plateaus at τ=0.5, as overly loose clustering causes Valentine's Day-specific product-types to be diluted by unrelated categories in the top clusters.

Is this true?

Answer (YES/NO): NO